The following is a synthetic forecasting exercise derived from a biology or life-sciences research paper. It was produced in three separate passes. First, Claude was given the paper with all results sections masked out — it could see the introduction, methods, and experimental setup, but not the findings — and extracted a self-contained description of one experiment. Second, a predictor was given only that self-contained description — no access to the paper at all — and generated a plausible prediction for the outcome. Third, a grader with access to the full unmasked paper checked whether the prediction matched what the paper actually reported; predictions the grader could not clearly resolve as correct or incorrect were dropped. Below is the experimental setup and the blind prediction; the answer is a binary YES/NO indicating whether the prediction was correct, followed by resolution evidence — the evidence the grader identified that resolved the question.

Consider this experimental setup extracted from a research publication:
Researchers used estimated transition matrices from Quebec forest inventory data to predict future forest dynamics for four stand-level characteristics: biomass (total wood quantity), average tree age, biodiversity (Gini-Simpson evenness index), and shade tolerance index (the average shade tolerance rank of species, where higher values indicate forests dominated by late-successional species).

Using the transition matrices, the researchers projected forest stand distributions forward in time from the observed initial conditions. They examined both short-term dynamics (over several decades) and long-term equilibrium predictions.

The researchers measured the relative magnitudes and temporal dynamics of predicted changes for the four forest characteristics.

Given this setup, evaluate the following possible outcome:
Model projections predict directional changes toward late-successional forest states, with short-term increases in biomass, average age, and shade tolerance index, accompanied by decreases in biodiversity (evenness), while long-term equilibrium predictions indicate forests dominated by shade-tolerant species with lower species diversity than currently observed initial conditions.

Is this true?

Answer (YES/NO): NO